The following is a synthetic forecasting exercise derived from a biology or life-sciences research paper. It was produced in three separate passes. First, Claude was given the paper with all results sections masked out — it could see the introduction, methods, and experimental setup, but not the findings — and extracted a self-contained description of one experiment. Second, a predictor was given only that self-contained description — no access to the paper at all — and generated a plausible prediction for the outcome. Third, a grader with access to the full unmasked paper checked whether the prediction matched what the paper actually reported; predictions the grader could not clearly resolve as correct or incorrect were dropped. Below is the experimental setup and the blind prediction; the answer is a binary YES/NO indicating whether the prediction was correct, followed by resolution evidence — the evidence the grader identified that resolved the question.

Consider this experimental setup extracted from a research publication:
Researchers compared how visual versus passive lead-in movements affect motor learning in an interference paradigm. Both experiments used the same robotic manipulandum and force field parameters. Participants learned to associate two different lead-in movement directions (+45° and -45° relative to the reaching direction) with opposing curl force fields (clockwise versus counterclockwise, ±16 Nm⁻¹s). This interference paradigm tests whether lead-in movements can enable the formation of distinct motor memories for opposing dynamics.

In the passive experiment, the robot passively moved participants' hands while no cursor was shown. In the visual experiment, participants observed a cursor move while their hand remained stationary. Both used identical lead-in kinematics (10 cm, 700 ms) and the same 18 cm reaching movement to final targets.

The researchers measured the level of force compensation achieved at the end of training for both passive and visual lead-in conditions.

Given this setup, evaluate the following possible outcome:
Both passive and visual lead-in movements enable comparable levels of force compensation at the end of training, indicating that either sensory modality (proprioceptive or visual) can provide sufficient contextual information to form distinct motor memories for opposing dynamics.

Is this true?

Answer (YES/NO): YES